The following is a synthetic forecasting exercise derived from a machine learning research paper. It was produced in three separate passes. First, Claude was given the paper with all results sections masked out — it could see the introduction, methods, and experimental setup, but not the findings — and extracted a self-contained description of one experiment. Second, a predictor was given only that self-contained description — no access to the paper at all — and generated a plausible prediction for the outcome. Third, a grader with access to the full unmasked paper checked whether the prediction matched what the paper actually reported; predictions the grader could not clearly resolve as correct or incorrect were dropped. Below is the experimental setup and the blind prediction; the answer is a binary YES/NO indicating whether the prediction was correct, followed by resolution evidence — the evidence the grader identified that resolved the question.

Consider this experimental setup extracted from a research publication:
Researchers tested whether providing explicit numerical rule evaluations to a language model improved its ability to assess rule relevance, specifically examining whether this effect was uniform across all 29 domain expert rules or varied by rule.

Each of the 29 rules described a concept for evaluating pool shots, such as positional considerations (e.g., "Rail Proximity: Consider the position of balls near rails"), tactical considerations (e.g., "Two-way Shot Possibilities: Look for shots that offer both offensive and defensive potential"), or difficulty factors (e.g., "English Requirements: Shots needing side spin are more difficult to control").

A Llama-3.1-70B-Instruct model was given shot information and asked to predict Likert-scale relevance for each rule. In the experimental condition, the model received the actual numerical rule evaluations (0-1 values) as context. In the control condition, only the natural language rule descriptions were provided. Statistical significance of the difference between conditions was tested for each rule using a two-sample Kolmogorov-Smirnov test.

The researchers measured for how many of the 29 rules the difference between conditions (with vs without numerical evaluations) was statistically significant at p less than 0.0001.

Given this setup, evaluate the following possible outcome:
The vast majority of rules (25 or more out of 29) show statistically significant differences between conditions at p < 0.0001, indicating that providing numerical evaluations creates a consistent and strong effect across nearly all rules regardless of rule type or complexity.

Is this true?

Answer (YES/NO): YES